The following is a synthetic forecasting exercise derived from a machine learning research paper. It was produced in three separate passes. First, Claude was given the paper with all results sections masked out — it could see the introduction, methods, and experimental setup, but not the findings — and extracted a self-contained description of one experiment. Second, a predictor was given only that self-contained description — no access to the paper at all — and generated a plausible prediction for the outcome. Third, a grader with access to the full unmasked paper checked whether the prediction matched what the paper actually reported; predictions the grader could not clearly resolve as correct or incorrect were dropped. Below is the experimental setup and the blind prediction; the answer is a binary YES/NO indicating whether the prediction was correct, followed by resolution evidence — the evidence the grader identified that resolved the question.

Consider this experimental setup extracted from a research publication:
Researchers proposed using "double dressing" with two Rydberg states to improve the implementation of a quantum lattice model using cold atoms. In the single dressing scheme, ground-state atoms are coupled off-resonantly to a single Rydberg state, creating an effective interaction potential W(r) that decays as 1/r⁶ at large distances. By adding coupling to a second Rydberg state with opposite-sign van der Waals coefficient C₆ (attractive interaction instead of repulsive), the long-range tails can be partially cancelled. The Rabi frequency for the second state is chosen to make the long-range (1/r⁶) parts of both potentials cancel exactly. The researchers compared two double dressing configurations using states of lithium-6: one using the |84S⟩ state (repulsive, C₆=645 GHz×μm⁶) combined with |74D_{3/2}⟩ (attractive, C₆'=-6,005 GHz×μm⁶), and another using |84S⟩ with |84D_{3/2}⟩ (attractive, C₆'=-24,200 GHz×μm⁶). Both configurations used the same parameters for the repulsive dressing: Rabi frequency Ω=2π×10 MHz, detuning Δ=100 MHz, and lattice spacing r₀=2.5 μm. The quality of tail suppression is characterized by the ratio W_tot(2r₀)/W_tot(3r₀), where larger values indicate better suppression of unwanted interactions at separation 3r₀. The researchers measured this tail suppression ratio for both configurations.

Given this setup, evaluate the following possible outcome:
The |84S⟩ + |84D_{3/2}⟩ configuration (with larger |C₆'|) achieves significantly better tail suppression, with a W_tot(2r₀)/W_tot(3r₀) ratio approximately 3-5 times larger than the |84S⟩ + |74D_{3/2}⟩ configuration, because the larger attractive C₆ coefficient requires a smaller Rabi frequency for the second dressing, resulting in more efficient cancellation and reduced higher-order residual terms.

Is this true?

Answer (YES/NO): NO